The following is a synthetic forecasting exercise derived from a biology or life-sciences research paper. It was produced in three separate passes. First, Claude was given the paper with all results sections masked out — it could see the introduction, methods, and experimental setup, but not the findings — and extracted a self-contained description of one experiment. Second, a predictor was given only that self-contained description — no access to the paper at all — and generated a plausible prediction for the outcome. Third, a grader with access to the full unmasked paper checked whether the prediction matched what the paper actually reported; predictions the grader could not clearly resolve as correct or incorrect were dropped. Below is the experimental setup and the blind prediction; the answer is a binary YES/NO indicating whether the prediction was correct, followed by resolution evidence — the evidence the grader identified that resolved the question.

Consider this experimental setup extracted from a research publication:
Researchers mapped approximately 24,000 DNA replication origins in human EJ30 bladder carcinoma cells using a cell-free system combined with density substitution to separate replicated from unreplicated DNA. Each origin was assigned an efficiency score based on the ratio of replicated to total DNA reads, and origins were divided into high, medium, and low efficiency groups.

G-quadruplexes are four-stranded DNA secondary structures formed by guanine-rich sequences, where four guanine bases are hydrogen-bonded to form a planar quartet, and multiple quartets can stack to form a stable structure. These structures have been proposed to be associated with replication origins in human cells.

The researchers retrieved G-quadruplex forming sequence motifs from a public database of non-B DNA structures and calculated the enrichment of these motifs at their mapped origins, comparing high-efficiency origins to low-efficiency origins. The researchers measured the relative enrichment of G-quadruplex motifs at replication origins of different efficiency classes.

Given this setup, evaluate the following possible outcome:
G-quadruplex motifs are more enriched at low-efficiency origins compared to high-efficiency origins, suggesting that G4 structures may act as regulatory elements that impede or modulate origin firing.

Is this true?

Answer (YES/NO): NO